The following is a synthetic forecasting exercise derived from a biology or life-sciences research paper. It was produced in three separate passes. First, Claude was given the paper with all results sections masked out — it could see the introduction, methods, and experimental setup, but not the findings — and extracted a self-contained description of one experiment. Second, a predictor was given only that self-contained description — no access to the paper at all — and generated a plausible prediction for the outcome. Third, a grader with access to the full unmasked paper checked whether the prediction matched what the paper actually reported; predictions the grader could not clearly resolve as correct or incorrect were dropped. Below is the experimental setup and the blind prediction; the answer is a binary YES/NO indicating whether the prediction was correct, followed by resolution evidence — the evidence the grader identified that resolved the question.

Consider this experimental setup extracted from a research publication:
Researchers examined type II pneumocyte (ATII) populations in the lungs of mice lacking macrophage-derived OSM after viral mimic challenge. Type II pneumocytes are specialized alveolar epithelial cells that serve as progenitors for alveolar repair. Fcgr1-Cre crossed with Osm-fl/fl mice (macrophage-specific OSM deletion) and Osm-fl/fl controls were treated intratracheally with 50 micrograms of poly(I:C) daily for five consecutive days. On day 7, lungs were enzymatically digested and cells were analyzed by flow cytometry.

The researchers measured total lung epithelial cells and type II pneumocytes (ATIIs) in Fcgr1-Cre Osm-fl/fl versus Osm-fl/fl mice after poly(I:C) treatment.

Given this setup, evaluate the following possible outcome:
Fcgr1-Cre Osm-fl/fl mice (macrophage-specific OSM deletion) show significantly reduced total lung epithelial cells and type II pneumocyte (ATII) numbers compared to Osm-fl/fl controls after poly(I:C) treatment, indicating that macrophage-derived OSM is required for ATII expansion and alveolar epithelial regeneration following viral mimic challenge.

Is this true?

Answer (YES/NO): NO